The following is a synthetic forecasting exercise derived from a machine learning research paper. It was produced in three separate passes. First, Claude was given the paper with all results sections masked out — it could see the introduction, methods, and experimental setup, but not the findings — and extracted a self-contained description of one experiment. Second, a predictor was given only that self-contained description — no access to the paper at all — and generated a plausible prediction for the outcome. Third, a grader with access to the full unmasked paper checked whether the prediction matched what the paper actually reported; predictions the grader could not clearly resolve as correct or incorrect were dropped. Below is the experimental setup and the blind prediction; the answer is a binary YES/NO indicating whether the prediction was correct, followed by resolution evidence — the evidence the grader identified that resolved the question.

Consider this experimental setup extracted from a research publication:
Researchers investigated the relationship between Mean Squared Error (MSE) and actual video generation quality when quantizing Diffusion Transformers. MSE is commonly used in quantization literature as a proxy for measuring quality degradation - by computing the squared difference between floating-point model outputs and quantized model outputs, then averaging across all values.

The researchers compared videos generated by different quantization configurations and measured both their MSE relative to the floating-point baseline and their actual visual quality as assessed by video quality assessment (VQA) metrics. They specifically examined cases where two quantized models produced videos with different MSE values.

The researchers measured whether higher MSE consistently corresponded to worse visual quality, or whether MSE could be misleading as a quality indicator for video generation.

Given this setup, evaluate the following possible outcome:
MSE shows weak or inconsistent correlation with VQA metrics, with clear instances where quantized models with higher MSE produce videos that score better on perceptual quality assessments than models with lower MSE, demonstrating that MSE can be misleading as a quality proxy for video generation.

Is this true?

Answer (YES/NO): YES